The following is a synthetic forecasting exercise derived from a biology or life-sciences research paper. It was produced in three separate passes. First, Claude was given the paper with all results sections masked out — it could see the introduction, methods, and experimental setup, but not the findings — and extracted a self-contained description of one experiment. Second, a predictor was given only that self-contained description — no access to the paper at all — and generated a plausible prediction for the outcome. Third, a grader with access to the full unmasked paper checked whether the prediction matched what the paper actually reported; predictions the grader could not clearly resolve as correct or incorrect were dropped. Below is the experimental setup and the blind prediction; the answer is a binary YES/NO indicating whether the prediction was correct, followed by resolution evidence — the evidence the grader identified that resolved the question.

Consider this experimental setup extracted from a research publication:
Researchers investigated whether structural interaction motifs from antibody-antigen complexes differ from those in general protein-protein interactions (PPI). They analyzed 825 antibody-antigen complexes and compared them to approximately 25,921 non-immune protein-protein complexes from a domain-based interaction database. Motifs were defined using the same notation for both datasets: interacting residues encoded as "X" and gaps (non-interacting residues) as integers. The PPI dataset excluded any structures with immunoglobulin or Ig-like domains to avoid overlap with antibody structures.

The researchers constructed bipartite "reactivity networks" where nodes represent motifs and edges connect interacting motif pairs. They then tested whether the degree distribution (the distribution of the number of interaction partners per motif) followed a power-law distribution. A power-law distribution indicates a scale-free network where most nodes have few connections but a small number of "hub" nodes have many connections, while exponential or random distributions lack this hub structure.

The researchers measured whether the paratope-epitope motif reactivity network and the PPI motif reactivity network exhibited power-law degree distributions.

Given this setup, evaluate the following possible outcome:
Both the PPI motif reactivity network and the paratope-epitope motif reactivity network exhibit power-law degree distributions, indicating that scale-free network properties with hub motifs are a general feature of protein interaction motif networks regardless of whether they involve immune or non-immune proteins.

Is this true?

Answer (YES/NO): NO